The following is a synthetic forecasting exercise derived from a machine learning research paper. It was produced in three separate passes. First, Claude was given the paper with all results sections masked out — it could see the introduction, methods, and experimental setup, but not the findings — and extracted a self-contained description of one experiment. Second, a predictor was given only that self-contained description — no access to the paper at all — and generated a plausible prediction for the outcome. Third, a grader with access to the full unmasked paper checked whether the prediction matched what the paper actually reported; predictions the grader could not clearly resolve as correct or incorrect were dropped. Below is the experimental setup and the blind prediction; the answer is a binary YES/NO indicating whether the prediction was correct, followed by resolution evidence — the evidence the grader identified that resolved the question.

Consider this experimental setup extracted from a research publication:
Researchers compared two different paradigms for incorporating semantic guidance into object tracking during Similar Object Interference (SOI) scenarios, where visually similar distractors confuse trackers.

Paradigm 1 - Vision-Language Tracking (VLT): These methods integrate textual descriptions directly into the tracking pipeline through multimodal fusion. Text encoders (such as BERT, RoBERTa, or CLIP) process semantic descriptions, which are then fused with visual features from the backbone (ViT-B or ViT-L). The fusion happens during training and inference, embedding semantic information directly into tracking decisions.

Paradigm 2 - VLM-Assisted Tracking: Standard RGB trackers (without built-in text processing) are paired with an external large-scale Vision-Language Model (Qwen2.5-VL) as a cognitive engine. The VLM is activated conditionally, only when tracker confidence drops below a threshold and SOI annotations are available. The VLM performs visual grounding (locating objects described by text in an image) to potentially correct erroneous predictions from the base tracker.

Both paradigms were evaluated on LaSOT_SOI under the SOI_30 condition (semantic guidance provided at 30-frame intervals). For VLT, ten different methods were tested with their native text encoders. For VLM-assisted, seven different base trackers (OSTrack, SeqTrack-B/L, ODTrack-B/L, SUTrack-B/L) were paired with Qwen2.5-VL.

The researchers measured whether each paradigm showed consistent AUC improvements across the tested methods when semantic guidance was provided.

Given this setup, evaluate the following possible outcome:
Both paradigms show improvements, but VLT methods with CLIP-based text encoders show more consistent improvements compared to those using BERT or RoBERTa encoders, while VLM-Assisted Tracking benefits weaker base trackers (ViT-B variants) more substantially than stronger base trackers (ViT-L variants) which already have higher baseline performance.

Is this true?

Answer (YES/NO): NO